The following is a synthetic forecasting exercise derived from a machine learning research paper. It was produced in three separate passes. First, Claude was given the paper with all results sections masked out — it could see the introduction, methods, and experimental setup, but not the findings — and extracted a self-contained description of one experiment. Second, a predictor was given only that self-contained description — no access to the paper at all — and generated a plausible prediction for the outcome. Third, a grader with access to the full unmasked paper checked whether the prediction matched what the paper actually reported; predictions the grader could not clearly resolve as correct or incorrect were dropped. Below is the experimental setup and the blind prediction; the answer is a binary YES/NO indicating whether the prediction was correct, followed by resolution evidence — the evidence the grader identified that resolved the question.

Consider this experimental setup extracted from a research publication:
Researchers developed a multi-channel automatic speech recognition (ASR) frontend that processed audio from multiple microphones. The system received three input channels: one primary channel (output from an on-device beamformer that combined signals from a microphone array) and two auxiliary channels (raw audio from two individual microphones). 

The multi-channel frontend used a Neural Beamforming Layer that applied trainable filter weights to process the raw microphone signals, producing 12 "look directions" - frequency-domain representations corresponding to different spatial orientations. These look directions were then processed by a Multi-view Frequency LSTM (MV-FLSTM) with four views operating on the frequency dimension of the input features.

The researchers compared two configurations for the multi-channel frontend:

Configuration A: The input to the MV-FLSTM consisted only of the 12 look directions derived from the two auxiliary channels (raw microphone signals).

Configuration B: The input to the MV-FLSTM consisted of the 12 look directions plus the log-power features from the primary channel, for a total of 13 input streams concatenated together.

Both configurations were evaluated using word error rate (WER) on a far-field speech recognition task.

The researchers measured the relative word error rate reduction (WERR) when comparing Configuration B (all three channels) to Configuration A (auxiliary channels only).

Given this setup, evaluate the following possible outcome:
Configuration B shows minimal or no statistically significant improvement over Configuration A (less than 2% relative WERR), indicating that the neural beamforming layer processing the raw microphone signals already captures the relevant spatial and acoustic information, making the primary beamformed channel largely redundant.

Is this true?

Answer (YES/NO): NO